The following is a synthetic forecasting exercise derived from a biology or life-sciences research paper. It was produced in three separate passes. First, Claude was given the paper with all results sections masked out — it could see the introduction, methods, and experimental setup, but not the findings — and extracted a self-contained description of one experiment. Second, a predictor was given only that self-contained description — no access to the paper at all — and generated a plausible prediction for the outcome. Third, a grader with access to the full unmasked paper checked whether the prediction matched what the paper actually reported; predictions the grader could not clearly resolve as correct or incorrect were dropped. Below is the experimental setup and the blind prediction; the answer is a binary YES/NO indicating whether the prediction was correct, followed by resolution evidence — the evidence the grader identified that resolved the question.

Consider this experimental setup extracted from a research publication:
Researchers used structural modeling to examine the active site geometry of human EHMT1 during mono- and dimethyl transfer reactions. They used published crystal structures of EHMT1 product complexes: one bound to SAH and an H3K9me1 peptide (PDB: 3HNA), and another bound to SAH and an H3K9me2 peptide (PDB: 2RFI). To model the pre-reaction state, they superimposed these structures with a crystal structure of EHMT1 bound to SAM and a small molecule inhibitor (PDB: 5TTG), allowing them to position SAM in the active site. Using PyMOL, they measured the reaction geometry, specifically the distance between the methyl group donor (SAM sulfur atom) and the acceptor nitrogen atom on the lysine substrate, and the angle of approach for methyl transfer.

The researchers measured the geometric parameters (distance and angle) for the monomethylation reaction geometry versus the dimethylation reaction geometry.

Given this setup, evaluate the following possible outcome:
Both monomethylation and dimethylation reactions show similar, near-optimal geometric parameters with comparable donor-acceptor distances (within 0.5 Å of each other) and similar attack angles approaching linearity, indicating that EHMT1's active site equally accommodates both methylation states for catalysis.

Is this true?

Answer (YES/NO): NO